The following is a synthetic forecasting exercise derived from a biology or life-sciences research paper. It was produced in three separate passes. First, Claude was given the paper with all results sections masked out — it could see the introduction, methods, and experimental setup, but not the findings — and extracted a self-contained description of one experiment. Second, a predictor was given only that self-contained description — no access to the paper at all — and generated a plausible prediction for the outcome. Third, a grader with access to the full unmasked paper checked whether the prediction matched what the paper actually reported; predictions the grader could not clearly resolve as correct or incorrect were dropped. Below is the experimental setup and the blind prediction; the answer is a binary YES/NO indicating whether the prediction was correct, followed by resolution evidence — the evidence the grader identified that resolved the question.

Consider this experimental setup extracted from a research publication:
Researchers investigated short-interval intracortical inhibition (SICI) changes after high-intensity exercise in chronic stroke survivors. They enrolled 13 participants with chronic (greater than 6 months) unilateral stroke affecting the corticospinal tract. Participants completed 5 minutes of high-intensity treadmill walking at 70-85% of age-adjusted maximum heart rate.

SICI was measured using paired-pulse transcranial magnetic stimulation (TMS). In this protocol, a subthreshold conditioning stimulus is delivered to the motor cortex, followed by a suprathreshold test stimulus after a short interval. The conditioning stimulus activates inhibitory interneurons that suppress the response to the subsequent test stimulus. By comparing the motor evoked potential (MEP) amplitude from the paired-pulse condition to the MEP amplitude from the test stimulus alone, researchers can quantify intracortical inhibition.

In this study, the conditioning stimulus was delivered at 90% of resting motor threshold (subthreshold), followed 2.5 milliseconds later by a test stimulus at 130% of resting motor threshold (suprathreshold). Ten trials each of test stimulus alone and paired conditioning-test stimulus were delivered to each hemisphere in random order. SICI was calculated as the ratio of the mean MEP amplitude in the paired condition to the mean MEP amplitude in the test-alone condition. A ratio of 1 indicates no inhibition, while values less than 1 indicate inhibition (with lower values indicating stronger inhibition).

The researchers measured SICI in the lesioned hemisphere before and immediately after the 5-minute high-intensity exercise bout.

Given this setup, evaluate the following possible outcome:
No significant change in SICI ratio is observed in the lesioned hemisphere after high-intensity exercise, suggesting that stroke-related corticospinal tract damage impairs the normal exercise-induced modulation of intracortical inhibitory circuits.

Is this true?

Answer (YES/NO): YES